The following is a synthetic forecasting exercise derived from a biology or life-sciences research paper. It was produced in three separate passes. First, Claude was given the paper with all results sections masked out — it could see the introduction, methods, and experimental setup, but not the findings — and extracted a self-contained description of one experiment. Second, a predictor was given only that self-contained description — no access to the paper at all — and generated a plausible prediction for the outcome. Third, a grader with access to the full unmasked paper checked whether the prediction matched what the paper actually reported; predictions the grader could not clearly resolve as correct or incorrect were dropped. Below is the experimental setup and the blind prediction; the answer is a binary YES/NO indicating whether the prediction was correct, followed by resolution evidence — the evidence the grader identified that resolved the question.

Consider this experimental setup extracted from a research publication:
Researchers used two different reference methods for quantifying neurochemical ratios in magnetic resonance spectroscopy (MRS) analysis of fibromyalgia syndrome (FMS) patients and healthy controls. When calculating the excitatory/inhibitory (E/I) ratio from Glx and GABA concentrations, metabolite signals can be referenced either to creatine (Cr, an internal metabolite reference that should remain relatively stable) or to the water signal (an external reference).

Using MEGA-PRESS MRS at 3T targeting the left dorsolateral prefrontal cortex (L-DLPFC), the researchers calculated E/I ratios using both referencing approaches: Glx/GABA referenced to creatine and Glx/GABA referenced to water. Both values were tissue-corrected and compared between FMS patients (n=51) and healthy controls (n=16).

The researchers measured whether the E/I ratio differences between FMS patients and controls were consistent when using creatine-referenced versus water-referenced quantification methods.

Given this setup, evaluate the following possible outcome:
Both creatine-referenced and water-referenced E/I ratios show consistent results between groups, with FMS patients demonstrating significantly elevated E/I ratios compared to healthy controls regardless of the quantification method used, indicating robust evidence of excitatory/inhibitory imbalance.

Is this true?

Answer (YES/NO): YES